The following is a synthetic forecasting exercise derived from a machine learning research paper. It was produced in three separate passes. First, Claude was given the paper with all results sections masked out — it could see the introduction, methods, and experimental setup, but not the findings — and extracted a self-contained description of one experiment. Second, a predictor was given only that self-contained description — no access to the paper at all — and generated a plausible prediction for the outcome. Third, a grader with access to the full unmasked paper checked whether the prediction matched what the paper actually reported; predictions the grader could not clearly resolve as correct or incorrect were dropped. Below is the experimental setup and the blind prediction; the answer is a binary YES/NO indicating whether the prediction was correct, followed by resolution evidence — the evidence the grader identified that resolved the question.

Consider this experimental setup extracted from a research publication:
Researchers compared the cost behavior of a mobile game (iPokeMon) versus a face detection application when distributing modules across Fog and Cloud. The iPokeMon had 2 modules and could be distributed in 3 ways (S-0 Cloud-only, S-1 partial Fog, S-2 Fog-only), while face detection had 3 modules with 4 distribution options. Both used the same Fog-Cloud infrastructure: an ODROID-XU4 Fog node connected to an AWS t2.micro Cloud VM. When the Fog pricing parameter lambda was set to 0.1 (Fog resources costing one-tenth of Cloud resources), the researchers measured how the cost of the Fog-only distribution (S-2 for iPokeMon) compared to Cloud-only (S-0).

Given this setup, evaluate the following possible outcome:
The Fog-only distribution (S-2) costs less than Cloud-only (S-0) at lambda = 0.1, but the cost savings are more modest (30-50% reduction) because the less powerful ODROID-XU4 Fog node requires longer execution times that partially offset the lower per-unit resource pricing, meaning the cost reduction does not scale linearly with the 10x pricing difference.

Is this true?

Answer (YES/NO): NO